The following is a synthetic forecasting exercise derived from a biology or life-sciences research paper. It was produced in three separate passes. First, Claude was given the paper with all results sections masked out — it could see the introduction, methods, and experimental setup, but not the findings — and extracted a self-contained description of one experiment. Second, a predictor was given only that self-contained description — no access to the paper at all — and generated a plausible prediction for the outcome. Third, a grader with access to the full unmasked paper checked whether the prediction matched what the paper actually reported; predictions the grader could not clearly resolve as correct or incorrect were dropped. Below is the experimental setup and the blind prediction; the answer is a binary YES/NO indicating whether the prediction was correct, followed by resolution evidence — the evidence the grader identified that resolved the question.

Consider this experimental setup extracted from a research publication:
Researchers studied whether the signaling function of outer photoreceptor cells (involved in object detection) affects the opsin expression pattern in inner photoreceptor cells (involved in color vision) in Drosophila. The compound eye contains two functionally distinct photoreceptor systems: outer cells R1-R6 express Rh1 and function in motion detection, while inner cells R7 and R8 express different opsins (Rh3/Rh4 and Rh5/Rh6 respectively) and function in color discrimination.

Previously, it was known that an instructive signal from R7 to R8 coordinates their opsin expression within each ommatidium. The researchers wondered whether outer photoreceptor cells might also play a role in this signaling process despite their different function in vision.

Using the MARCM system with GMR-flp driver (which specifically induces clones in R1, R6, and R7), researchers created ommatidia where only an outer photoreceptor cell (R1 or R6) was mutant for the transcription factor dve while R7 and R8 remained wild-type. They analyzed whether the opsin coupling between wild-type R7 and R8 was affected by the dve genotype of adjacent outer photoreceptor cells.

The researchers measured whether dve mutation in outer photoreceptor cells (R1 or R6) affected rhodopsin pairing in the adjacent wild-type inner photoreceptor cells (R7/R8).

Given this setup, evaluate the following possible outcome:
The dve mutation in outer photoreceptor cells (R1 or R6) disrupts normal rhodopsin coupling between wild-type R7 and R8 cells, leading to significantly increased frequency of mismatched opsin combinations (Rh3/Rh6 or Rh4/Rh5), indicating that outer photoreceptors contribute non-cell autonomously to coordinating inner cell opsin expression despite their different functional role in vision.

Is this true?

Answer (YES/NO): YES